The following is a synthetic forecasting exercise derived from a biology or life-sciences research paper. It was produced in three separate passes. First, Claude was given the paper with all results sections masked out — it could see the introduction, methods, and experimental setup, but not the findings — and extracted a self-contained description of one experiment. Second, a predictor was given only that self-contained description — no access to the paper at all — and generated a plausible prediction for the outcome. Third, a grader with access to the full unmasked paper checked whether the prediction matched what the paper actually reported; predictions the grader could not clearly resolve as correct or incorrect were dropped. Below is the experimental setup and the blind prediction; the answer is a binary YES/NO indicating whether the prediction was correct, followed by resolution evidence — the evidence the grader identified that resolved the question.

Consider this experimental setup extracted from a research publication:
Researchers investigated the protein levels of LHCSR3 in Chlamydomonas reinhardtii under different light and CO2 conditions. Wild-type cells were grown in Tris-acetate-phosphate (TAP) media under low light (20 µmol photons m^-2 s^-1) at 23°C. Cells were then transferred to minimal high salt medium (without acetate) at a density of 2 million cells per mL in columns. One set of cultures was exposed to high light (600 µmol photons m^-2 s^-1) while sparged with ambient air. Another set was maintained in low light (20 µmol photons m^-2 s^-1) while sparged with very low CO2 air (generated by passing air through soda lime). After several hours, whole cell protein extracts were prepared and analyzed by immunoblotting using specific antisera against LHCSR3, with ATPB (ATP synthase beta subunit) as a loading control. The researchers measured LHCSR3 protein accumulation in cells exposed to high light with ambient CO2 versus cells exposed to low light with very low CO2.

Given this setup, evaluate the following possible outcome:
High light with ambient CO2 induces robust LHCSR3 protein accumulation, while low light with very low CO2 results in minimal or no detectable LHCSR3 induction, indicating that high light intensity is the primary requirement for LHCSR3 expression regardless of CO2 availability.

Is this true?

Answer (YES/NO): NO